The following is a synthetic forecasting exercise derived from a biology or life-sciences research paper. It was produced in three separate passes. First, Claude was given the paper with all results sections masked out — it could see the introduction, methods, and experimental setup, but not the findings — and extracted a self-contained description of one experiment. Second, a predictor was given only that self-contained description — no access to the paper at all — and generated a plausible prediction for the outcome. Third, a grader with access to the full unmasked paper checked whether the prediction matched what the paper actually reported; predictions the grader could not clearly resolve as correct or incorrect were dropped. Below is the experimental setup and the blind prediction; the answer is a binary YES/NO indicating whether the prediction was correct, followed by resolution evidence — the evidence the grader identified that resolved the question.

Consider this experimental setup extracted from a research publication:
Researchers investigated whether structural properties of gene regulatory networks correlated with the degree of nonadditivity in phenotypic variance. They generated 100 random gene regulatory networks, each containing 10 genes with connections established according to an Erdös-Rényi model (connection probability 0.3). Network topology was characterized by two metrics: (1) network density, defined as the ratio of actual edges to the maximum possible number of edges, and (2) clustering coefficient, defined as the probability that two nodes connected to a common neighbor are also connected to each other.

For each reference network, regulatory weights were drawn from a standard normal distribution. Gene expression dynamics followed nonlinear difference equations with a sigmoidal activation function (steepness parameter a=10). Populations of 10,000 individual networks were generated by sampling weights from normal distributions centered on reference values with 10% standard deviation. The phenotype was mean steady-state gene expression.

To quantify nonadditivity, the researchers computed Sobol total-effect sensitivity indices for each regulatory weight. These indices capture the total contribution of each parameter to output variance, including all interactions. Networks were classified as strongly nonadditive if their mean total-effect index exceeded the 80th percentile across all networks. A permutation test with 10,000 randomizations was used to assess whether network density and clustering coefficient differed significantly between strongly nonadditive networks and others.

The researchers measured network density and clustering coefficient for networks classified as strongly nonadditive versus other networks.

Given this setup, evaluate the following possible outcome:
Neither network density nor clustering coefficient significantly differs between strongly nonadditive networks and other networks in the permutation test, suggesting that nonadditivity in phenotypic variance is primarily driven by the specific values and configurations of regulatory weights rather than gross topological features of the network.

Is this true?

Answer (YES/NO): NO